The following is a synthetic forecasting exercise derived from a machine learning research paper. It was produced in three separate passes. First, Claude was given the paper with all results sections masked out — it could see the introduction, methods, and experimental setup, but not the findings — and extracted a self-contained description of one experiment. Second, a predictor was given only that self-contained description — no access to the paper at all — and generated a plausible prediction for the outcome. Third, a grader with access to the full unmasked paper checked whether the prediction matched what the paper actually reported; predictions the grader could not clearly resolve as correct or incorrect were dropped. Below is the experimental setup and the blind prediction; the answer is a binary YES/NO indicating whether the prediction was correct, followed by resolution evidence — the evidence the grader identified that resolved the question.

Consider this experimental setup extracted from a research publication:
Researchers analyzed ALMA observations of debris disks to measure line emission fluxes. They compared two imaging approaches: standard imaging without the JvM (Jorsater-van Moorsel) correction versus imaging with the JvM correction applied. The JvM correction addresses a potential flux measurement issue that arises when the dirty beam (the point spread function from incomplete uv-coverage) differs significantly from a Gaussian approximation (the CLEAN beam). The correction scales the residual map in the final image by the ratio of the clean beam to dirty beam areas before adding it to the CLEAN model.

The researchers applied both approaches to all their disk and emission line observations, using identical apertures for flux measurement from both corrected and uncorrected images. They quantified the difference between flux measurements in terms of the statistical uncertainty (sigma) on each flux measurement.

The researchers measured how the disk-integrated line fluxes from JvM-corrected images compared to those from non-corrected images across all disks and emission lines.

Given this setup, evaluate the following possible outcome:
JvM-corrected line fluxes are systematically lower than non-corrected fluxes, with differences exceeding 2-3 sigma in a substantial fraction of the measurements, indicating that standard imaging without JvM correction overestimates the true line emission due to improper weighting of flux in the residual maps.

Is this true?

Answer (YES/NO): NO